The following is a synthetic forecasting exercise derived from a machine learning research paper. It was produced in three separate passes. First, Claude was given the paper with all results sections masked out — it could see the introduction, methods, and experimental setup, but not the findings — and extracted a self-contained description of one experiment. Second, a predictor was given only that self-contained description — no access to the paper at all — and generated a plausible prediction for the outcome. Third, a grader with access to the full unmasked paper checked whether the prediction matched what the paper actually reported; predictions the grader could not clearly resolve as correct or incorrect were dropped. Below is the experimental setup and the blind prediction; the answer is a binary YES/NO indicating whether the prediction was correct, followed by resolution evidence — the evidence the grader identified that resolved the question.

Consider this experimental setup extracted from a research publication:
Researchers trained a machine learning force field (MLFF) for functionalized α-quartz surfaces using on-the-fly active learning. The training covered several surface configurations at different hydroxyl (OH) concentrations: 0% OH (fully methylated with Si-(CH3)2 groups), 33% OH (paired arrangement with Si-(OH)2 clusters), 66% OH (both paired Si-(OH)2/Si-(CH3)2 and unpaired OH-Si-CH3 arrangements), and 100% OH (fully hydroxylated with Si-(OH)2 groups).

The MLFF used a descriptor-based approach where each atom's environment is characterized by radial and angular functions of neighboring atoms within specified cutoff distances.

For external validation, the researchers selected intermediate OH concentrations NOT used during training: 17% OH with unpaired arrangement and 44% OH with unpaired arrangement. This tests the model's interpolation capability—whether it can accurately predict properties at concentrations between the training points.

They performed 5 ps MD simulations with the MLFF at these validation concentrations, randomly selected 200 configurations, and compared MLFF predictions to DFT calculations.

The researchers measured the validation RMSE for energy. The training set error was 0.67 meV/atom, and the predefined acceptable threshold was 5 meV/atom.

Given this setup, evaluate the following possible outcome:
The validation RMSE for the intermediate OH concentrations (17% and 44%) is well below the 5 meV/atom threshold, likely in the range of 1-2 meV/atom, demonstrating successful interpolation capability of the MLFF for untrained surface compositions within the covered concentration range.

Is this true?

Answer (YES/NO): NO